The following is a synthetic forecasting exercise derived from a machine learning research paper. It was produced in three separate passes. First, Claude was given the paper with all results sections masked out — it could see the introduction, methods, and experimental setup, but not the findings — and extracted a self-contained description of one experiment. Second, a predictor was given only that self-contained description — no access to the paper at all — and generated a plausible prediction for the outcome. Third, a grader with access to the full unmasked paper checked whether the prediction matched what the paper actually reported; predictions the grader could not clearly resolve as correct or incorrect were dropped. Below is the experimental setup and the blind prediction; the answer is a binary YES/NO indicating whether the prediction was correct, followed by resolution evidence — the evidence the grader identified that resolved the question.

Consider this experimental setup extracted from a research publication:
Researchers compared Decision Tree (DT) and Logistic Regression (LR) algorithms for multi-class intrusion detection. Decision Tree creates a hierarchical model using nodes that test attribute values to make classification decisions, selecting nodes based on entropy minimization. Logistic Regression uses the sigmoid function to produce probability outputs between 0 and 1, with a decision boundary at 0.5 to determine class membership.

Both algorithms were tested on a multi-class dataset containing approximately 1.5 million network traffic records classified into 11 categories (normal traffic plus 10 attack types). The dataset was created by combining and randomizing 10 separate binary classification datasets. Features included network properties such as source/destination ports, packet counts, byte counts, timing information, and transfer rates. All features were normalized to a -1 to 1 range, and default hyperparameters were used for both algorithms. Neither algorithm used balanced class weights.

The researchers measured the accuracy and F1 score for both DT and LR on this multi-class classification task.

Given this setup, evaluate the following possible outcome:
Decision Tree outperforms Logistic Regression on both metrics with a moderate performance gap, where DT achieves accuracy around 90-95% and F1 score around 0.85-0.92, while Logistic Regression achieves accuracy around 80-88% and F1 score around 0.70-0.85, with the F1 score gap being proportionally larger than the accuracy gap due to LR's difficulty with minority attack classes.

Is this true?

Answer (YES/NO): NO